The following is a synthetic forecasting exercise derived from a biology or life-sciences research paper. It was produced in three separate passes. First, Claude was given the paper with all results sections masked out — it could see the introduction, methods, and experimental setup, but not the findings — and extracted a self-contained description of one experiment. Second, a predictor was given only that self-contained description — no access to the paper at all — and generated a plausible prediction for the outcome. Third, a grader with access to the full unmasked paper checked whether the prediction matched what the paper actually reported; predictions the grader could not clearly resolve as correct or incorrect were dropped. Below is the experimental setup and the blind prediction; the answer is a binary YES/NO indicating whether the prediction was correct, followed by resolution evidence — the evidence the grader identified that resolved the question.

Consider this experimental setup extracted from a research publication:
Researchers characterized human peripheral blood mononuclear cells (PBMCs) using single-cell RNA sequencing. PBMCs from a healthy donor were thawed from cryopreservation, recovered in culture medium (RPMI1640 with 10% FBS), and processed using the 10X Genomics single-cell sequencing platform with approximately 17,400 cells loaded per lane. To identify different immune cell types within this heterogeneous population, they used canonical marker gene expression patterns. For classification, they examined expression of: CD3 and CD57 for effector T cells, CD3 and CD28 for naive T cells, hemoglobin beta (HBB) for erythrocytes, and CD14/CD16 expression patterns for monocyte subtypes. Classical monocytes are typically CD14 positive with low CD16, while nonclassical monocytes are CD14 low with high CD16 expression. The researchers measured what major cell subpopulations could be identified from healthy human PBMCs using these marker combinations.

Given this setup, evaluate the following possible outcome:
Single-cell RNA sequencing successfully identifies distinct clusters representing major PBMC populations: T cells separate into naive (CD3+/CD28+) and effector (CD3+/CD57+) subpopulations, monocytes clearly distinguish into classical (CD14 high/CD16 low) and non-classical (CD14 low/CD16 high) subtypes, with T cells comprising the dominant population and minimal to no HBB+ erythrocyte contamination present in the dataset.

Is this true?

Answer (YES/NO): NO